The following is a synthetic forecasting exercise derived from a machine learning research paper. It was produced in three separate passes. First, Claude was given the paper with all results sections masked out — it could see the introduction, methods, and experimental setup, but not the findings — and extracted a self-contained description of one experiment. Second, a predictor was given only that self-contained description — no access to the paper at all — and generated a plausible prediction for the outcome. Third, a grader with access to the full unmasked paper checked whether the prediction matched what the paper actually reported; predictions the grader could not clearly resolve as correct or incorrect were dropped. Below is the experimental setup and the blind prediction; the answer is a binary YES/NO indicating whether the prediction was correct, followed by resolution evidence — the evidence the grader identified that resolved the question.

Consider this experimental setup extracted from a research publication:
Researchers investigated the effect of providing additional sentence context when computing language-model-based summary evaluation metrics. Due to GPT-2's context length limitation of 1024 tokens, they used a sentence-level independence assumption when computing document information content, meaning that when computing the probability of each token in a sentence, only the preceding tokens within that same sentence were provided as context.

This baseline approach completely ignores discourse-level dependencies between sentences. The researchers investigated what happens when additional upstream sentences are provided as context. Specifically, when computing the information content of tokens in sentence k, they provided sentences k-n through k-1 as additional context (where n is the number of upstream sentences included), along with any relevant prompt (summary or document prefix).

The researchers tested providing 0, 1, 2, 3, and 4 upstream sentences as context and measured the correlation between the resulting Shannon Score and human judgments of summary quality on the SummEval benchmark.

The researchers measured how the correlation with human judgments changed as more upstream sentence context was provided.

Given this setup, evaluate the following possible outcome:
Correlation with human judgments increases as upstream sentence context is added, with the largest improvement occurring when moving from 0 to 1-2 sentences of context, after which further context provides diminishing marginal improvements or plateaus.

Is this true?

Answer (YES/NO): NO